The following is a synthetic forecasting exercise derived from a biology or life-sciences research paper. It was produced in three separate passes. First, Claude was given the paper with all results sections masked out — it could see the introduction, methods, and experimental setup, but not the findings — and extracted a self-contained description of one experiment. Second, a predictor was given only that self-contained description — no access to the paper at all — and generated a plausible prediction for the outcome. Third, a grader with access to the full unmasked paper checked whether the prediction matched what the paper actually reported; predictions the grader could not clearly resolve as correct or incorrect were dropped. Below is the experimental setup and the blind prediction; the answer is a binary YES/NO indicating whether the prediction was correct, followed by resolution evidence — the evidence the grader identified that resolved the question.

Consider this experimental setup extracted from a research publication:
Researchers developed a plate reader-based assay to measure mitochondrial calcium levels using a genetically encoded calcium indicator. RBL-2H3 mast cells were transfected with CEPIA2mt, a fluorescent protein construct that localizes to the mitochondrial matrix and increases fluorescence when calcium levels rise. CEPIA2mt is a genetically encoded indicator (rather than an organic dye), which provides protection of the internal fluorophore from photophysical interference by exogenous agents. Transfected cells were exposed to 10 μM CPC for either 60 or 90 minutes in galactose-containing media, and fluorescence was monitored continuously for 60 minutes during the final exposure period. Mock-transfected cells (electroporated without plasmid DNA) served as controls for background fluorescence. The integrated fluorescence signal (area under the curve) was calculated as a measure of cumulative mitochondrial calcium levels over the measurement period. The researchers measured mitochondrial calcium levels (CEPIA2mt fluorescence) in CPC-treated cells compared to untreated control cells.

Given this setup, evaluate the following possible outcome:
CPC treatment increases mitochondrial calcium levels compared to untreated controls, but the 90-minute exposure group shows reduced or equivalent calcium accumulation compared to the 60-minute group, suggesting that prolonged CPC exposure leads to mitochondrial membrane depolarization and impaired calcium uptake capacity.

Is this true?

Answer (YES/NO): NO